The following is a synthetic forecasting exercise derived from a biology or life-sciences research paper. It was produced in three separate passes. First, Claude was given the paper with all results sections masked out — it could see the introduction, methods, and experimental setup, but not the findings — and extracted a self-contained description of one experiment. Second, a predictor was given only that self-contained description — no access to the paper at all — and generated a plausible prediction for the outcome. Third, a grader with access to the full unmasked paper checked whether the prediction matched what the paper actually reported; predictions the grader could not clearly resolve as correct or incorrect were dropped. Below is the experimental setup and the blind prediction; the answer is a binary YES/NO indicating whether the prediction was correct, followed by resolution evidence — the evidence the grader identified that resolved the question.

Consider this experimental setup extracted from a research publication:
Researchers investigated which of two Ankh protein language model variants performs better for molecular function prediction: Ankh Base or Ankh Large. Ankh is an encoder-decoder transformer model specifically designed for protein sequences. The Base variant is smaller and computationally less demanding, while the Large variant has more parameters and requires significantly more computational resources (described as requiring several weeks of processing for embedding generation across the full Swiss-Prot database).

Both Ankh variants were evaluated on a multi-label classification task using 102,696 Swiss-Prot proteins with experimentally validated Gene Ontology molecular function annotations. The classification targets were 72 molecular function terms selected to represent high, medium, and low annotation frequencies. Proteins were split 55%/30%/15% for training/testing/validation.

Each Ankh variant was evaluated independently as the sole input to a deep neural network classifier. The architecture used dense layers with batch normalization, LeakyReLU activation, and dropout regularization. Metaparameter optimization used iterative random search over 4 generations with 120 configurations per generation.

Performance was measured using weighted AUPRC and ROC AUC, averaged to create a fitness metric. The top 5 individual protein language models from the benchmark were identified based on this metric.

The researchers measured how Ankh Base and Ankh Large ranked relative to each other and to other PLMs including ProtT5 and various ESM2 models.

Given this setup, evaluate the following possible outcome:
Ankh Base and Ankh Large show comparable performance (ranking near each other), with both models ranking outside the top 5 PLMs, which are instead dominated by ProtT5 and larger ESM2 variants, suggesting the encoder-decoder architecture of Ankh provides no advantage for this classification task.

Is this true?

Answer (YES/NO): NO